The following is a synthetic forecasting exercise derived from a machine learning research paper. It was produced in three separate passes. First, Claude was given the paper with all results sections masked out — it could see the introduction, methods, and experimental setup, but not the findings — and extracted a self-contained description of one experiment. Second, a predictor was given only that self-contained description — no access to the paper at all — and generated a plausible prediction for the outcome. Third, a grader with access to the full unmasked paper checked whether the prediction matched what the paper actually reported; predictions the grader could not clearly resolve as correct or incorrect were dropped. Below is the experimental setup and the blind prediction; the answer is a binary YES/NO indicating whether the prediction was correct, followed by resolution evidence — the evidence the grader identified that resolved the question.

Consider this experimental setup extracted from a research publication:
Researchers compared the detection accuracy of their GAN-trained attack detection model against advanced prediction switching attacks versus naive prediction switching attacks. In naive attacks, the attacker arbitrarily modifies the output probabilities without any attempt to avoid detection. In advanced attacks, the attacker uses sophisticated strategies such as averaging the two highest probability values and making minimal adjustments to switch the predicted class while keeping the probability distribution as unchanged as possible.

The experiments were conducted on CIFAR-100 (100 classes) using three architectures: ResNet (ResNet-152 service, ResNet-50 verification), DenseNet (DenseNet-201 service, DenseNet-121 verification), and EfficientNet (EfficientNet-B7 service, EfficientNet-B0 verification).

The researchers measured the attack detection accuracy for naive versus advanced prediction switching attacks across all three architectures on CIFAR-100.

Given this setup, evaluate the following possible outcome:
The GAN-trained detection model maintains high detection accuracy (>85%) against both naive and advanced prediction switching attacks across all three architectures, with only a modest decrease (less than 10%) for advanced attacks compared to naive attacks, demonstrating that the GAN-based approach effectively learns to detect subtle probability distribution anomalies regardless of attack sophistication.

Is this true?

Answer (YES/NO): NO